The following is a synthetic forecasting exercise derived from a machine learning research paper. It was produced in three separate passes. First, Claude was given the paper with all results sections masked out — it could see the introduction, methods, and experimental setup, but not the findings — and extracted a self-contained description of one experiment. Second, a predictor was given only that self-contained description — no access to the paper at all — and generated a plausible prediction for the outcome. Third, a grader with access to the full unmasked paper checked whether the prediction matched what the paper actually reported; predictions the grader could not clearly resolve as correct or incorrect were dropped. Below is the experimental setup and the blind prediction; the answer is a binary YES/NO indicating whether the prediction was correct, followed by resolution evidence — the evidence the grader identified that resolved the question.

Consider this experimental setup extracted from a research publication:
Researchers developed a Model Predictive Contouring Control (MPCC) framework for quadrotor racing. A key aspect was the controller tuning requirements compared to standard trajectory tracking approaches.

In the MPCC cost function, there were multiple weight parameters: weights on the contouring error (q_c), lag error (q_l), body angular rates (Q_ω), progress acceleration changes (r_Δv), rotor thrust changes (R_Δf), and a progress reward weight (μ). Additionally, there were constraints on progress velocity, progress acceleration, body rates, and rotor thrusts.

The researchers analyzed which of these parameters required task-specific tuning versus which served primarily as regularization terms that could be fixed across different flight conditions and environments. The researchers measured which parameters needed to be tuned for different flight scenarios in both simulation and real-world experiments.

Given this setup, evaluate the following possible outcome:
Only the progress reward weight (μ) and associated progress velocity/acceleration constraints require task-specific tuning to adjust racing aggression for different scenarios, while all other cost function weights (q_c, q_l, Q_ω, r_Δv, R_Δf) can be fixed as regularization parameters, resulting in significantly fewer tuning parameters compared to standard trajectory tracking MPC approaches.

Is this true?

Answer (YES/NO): NO